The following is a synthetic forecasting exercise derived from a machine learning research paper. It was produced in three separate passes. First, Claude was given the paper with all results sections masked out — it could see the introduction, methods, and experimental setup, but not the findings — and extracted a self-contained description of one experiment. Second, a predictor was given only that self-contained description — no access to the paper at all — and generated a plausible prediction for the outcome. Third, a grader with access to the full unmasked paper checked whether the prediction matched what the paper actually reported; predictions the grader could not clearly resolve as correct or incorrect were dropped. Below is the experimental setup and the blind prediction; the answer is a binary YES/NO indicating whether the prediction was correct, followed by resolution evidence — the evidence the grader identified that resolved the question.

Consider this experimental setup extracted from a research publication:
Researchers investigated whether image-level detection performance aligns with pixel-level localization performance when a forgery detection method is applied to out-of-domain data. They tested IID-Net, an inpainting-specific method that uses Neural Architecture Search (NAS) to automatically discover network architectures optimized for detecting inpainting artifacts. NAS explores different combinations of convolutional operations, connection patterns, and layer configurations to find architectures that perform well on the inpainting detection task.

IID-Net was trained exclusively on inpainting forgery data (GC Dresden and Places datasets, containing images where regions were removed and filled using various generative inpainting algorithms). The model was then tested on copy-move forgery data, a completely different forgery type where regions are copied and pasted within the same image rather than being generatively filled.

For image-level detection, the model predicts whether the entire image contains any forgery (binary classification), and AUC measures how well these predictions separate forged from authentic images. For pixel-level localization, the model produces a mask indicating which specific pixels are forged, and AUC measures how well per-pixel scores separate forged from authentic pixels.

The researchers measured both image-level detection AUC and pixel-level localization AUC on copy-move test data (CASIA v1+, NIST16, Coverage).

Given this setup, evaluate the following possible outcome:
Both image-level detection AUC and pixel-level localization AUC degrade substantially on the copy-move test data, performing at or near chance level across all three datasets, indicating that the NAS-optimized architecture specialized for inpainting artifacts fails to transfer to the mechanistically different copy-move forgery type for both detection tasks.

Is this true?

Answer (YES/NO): NO